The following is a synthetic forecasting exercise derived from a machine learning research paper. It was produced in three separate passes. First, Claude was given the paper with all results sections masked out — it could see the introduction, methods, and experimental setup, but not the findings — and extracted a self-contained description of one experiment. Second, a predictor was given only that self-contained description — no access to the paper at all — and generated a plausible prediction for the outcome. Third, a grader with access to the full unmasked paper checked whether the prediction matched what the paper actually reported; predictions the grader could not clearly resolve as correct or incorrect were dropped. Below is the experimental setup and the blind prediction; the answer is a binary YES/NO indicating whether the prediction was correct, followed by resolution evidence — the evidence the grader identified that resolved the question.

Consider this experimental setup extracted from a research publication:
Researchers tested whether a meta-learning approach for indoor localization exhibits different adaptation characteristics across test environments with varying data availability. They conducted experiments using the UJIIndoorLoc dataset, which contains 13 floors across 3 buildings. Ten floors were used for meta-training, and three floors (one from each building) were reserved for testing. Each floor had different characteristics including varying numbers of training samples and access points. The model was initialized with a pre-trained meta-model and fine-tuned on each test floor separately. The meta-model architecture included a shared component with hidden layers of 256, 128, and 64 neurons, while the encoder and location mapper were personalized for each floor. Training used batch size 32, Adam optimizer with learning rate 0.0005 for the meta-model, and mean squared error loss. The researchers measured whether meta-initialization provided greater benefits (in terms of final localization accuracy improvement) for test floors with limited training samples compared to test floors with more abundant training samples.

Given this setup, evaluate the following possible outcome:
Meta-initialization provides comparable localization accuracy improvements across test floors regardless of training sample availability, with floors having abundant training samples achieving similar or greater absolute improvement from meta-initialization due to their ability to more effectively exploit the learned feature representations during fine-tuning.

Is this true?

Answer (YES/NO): NO